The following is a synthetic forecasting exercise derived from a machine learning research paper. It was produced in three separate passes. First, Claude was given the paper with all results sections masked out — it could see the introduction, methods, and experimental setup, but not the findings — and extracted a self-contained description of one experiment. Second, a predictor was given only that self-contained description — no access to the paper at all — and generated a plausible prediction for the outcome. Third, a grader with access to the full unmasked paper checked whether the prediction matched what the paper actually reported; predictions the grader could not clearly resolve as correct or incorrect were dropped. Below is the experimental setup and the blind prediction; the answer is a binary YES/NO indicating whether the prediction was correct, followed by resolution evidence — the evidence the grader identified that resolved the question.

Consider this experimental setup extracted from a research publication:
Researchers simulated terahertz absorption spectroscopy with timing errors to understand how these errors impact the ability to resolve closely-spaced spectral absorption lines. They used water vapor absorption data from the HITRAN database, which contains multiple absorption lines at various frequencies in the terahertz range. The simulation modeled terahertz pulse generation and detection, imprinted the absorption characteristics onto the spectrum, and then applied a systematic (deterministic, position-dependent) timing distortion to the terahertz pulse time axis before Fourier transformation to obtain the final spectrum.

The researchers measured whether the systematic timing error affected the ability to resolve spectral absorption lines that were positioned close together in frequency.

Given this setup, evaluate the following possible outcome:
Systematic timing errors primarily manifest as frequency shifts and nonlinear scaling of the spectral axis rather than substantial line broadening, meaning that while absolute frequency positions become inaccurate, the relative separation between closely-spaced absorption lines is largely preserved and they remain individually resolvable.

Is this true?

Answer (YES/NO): NO